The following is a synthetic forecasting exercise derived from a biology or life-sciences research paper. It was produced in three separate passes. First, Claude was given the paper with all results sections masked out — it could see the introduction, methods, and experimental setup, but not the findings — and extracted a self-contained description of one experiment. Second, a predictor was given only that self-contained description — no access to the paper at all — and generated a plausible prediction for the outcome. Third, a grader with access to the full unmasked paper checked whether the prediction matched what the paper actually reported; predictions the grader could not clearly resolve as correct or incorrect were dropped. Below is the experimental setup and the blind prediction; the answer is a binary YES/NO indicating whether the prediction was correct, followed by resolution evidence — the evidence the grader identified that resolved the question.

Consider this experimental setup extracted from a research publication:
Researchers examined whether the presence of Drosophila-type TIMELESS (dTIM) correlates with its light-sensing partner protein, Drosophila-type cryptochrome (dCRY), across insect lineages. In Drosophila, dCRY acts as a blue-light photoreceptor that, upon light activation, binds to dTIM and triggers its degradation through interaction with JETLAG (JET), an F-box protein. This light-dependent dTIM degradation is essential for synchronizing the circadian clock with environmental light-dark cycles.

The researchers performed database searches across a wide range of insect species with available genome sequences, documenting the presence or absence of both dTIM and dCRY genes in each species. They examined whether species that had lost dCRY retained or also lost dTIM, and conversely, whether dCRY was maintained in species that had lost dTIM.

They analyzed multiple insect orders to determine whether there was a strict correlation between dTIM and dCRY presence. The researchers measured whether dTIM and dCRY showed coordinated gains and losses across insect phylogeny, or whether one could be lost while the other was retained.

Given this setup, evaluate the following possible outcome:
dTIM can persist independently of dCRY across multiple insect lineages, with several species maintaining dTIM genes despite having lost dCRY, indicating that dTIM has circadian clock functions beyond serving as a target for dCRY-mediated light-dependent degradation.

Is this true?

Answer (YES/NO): YES